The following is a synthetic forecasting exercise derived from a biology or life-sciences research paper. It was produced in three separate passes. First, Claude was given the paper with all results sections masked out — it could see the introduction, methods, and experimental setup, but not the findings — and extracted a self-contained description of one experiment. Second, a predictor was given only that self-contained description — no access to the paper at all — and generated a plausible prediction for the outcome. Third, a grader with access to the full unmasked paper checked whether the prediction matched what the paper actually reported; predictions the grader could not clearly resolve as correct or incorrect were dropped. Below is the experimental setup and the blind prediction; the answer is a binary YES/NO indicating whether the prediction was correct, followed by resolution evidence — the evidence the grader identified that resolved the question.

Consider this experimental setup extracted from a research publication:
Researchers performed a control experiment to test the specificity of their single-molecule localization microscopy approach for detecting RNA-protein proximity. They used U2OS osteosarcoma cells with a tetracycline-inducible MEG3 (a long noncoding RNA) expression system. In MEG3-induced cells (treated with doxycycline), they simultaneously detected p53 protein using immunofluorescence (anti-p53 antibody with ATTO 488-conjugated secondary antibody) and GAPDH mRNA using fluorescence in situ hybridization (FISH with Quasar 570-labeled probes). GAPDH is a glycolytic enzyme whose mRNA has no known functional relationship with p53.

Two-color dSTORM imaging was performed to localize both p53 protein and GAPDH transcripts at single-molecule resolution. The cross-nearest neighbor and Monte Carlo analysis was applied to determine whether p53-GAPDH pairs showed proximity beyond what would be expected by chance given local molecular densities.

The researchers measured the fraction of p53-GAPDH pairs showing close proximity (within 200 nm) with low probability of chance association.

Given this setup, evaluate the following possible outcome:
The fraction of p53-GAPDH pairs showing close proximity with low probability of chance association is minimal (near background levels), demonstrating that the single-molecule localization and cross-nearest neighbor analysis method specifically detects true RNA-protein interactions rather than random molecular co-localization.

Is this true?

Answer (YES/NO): YES